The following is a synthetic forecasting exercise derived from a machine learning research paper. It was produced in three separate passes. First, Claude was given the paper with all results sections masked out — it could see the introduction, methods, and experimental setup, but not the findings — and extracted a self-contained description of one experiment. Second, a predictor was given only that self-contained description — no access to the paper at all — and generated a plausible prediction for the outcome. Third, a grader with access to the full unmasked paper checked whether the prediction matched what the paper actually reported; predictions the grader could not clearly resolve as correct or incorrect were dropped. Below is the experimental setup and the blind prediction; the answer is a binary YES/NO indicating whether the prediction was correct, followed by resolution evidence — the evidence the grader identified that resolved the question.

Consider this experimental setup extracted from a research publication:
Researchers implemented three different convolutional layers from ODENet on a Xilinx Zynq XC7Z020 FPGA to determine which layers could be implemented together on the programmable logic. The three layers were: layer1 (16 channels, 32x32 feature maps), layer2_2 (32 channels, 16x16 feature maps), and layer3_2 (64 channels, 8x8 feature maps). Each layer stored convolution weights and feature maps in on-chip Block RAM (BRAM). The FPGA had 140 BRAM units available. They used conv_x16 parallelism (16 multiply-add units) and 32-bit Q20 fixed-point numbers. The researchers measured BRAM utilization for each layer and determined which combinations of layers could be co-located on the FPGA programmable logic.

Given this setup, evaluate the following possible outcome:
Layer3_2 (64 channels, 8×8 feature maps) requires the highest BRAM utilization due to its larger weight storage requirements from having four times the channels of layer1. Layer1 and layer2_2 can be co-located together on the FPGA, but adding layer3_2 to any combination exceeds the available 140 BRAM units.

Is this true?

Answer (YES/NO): YES